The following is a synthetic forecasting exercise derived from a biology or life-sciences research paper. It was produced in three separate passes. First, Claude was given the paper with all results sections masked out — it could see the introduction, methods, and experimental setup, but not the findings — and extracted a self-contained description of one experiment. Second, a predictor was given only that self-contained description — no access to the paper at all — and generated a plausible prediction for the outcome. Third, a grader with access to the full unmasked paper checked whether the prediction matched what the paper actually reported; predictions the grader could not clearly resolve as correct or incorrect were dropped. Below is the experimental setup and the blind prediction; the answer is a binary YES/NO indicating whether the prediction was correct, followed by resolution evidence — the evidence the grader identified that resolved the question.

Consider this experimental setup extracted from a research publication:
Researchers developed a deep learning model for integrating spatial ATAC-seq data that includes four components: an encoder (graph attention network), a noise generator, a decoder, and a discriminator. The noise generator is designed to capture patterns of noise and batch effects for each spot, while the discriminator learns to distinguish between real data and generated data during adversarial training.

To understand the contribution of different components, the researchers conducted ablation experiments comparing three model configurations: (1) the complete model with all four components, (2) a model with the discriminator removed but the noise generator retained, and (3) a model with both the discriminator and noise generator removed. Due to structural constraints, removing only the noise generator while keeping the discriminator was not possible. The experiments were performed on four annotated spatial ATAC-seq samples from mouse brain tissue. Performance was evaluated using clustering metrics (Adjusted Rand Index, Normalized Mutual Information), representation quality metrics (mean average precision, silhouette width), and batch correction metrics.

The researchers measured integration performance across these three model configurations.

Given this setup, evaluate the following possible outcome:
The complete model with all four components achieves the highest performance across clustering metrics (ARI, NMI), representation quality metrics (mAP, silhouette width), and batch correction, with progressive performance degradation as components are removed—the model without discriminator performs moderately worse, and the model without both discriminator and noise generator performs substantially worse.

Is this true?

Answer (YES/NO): NO